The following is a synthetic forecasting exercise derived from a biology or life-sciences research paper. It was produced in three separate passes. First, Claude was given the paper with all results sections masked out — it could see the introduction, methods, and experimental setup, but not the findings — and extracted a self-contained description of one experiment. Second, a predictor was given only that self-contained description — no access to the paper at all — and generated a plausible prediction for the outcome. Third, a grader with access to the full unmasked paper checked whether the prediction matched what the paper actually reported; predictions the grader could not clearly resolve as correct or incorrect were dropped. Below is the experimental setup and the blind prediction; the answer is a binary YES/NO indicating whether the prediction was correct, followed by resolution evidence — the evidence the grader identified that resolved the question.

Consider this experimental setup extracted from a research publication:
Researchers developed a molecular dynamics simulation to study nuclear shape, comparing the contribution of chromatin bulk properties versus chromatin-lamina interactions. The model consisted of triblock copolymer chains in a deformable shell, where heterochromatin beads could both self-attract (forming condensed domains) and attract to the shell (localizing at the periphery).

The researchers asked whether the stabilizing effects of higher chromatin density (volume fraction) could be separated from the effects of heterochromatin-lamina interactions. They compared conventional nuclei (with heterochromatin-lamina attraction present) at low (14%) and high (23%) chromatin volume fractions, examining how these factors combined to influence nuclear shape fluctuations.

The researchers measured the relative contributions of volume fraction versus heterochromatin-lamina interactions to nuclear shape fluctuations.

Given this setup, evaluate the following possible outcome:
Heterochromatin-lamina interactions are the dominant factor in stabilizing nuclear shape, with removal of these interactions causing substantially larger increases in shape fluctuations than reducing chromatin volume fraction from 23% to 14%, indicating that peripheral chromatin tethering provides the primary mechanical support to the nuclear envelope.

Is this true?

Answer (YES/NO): NO